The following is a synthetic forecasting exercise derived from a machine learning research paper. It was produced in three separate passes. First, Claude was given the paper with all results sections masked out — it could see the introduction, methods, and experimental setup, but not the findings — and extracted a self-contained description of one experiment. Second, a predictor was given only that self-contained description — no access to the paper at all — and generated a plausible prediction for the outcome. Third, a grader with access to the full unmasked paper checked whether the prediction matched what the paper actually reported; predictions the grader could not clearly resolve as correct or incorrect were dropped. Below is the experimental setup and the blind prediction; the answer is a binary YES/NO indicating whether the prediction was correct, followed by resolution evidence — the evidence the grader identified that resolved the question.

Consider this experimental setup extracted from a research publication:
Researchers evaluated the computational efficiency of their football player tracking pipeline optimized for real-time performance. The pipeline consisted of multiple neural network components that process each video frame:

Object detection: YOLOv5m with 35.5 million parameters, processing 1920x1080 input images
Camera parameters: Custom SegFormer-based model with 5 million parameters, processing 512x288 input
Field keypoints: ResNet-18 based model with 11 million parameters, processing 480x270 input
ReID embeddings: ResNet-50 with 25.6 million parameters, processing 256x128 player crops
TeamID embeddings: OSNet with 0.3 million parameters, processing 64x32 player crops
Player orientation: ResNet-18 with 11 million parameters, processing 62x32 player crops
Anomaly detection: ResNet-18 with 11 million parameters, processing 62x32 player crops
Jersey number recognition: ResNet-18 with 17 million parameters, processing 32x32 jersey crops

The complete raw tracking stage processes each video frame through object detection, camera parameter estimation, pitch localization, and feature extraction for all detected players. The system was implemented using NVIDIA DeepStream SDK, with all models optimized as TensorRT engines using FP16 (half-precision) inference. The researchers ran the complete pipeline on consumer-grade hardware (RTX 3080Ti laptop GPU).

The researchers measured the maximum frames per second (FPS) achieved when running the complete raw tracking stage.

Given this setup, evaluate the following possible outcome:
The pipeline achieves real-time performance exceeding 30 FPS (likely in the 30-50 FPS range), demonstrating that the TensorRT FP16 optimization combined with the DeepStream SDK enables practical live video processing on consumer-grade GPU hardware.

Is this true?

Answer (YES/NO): NO